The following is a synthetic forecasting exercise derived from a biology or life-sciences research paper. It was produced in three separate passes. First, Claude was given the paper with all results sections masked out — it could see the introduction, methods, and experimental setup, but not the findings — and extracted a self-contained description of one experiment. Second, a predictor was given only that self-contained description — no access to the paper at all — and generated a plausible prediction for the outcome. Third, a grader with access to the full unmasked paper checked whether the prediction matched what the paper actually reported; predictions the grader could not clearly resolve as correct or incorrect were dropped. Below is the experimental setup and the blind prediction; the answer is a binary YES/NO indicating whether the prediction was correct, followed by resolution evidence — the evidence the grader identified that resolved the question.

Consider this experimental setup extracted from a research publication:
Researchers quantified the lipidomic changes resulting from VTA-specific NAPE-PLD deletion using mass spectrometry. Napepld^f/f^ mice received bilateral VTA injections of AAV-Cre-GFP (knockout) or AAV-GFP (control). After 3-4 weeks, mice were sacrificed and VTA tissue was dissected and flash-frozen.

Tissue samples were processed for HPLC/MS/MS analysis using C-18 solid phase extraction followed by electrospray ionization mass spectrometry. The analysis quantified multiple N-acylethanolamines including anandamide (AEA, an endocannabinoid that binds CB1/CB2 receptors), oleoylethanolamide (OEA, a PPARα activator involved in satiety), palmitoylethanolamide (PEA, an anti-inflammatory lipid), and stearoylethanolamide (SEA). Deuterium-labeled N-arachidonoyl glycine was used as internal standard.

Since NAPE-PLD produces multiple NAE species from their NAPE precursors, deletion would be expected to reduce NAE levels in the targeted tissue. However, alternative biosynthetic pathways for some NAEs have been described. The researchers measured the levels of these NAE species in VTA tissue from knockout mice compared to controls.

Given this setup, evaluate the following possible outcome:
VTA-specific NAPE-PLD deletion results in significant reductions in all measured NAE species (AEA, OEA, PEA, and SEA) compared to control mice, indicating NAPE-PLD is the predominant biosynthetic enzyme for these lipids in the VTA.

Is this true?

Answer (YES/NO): YES